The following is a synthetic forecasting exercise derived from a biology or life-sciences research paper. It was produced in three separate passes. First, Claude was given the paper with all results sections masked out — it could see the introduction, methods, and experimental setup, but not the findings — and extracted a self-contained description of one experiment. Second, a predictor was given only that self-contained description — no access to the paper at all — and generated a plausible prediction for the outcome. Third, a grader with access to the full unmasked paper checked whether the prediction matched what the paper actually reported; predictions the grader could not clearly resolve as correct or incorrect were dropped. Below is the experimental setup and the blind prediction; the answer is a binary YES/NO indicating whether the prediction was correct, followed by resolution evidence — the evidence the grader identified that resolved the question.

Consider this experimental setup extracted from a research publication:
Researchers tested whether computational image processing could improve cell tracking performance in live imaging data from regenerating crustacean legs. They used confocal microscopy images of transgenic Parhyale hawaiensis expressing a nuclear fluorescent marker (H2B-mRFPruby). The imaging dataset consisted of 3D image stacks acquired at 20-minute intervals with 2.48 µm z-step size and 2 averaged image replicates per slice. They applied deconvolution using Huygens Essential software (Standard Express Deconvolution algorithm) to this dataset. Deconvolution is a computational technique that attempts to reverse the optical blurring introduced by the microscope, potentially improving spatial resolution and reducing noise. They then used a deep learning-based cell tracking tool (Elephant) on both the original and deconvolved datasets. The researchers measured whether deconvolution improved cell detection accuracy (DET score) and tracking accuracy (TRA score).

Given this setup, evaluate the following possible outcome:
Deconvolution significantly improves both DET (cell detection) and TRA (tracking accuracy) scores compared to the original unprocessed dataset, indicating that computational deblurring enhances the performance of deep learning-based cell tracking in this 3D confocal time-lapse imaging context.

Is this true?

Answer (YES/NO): NO